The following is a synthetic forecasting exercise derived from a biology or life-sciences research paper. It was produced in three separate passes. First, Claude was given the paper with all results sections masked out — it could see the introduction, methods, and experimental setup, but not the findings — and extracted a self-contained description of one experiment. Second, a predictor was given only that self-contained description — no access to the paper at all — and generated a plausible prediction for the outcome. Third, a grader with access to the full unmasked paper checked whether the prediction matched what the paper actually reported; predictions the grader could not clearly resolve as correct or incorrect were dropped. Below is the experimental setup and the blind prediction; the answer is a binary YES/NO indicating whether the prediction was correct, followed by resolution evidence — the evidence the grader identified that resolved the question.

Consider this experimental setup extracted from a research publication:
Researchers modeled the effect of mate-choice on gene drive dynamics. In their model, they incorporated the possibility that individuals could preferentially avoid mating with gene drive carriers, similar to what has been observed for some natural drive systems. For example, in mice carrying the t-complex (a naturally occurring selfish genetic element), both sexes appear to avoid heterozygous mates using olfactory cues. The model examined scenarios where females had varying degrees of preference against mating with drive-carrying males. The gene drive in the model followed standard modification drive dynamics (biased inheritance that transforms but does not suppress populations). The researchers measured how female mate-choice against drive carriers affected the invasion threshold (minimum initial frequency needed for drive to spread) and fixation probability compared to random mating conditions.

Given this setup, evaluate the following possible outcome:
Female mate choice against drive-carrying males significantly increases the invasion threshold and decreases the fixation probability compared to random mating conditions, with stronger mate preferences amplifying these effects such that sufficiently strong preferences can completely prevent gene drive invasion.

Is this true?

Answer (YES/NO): YES